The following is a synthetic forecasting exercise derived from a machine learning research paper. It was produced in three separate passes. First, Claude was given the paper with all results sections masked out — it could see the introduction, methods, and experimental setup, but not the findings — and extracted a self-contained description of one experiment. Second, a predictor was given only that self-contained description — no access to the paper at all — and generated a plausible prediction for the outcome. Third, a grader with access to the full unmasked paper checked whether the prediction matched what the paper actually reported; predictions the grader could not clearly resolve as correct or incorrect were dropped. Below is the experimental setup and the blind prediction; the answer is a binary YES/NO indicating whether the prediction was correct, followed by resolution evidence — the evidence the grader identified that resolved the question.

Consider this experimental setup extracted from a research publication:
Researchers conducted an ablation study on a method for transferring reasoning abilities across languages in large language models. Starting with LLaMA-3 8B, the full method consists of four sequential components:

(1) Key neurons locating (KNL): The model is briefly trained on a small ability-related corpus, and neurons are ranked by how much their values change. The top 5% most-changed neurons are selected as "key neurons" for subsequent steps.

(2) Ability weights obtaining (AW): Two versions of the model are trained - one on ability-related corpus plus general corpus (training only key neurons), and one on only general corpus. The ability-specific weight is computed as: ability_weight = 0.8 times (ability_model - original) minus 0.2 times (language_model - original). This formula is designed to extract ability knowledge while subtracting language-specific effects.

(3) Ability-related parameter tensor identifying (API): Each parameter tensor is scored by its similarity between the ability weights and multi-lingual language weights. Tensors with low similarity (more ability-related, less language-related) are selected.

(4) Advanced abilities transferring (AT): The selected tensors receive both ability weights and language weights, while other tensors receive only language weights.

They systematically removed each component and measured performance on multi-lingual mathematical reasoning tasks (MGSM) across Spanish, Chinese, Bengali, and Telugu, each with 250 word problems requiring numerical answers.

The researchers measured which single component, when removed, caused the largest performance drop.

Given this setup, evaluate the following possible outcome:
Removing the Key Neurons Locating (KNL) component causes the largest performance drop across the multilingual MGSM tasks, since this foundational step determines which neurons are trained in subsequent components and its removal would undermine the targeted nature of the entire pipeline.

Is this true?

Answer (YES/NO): NO